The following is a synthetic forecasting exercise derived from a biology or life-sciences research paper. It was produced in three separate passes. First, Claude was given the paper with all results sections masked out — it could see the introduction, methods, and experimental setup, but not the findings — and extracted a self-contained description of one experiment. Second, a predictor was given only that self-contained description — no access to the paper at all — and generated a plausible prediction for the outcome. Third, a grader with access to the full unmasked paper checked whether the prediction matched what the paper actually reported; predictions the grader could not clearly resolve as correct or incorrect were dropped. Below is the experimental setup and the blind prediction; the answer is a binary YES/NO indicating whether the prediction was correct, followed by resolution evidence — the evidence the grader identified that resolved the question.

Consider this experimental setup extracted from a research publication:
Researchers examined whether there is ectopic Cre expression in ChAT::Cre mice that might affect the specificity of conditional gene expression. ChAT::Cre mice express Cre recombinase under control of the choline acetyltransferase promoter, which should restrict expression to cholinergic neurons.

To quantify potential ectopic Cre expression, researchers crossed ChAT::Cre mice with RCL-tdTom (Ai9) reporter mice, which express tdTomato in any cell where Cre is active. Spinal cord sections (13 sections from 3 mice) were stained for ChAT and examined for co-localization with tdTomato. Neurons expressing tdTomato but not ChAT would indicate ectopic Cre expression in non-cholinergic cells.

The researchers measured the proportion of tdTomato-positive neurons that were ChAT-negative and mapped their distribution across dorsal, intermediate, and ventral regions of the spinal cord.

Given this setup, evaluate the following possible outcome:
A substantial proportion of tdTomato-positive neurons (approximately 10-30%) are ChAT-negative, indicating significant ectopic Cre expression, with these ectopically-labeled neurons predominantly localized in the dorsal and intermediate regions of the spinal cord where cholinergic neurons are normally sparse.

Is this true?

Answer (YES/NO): YES